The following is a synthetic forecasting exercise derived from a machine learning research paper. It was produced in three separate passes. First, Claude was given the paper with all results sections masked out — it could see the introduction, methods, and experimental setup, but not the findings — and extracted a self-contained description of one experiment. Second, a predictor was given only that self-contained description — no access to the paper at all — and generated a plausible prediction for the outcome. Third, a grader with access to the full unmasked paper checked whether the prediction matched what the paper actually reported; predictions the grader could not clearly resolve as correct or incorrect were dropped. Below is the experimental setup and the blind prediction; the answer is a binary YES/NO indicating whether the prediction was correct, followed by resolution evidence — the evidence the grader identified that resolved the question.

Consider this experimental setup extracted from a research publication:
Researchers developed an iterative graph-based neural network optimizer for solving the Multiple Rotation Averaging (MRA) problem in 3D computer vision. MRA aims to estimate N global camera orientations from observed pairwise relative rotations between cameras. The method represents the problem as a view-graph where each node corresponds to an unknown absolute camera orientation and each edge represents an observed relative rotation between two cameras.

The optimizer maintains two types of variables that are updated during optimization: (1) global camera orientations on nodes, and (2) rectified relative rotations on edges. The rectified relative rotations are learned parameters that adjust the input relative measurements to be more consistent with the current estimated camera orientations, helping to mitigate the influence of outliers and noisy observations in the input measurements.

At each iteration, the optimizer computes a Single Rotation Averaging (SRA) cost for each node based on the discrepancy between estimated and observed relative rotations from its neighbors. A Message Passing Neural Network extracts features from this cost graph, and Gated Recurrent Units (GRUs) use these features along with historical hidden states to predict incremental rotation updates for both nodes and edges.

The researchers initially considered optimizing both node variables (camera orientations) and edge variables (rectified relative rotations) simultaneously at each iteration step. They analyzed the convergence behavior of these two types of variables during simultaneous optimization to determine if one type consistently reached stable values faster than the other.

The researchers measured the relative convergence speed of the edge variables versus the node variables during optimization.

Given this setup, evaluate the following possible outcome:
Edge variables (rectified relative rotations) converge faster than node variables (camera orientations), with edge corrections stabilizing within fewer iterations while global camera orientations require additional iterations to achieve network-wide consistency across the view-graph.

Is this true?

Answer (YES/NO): YES